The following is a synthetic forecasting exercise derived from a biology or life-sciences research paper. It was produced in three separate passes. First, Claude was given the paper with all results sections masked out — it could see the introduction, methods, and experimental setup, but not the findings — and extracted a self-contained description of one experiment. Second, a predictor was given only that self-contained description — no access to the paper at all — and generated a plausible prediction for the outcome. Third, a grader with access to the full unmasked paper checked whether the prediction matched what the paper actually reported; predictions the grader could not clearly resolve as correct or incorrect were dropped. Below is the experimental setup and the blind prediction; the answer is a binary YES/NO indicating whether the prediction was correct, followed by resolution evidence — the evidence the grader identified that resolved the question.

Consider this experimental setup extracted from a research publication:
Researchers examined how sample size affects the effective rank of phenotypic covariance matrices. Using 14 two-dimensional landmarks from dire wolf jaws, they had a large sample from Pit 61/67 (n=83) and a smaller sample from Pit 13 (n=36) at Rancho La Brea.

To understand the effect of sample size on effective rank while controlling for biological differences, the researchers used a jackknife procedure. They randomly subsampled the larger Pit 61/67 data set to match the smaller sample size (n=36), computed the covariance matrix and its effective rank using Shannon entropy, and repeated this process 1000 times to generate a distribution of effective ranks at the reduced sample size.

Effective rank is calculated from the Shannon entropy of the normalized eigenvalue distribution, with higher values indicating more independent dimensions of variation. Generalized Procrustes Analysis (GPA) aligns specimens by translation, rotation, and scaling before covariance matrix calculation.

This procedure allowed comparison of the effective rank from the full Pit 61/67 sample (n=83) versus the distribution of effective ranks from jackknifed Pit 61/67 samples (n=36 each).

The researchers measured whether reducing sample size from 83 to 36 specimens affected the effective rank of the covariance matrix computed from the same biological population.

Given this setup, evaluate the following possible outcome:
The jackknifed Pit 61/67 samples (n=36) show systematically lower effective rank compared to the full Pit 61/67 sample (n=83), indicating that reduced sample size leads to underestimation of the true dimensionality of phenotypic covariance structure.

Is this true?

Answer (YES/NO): YES